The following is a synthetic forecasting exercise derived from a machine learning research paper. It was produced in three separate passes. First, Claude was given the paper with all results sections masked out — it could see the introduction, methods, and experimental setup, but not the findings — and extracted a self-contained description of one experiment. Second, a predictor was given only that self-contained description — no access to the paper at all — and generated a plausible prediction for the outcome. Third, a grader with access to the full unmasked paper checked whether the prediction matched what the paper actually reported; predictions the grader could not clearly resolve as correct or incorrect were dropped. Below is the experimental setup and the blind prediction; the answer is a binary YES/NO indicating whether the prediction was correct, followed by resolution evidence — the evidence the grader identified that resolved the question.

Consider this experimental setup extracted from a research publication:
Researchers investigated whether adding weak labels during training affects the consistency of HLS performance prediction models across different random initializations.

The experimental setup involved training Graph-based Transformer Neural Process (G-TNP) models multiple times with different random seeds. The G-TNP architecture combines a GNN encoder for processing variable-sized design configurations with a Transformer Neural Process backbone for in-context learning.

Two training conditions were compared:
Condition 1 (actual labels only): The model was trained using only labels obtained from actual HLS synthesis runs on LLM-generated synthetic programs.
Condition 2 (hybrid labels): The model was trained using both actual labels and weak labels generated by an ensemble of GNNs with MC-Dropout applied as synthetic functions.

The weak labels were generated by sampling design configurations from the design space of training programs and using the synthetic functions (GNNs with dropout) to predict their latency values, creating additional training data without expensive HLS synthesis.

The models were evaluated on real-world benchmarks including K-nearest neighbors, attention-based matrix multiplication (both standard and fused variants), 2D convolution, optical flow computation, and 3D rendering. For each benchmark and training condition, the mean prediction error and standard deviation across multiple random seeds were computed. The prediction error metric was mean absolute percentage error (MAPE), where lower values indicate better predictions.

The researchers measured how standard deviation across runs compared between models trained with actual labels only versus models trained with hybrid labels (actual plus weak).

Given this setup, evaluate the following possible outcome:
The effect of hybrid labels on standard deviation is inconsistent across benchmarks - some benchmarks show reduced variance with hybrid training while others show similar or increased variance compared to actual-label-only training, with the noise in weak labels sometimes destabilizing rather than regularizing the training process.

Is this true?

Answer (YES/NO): YES